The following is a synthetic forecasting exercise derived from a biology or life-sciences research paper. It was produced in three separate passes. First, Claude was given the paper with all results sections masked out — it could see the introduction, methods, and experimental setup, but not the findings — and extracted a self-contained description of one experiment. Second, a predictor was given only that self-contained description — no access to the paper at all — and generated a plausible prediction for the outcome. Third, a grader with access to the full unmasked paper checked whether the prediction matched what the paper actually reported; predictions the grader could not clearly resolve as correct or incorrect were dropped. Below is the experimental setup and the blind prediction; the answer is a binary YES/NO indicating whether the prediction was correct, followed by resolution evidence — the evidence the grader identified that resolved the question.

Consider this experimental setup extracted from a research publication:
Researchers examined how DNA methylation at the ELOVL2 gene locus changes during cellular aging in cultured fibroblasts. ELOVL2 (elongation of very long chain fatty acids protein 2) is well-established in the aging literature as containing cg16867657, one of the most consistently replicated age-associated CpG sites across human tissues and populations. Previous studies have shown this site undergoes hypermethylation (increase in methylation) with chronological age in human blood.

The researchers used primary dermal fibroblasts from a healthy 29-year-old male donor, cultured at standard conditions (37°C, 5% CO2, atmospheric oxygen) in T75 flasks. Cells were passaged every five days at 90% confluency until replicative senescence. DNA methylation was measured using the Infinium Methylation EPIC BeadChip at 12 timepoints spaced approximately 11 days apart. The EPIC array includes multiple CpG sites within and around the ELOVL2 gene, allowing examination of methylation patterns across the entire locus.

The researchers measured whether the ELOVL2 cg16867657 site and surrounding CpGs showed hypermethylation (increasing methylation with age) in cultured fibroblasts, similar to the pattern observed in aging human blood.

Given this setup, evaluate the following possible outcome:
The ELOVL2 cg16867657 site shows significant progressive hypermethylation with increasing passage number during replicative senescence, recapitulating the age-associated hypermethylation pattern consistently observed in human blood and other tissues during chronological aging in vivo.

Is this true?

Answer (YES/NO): YES